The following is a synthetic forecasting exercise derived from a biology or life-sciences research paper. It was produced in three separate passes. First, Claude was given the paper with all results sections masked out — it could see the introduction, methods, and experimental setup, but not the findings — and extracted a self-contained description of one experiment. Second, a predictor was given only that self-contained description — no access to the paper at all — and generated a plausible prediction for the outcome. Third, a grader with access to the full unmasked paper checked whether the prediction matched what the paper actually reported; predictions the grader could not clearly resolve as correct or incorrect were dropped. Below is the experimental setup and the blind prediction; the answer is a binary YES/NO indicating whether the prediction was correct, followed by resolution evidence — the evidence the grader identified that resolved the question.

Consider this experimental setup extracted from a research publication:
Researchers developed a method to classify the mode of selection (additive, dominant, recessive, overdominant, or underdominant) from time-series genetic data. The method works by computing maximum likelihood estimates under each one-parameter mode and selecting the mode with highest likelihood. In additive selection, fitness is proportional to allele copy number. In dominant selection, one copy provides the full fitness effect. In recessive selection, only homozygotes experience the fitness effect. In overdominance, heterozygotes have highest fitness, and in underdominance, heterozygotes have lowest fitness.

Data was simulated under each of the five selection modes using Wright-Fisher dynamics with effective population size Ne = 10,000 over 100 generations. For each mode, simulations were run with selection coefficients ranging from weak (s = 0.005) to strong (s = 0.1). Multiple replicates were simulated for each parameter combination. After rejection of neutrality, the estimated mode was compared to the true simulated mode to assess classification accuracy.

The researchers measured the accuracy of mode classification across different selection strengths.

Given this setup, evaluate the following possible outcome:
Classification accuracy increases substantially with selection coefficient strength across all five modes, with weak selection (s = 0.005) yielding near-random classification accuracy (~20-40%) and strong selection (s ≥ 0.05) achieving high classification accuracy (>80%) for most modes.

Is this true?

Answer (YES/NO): NO